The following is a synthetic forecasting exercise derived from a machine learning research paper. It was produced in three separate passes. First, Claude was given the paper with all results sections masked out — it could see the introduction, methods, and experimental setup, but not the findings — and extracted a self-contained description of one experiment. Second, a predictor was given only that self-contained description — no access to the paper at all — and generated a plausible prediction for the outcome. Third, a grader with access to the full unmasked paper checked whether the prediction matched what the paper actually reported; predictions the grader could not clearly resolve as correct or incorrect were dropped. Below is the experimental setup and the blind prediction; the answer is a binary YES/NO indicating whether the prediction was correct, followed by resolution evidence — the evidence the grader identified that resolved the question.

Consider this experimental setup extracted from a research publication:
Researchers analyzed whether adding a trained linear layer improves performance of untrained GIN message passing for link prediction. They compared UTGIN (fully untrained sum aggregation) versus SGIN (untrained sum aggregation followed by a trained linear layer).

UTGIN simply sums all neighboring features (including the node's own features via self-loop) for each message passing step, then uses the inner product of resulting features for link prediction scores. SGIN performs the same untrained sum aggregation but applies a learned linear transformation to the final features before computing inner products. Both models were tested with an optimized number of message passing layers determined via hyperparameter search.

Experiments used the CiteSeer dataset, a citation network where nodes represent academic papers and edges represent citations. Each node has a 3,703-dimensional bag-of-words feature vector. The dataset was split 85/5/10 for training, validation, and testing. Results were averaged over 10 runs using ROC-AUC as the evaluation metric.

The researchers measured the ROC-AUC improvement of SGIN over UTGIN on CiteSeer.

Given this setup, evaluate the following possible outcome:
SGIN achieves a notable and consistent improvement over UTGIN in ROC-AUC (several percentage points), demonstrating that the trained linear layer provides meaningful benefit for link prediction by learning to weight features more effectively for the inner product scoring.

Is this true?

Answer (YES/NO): YES